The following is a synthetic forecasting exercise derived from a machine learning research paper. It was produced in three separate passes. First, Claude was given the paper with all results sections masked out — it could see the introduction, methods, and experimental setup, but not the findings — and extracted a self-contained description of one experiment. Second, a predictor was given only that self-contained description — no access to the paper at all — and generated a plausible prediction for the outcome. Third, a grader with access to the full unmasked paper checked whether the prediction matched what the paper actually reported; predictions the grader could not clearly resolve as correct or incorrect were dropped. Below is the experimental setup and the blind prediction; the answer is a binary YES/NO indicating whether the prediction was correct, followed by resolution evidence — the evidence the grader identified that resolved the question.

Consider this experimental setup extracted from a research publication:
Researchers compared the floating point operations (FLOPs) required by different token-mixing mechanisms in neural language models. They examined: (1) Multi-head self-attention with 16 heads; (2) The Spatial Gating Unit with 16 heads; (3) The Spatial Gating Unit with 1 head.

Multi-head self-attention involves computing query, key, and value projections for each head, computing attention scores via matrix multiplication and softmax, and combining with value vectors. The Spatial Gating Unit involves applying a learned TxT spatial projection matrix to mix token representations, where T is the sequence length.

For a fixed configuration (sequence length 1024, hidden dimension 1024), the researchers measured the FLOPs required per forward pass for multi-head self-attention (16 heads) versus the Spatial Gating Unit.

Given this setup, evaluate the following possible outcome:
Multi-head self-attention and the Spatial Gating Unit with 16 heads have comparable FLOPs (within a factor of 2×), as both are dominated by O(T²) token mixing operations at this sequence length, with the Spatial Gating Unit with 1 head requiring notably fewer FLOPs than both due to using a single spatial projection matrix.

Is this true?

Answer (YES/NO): NO